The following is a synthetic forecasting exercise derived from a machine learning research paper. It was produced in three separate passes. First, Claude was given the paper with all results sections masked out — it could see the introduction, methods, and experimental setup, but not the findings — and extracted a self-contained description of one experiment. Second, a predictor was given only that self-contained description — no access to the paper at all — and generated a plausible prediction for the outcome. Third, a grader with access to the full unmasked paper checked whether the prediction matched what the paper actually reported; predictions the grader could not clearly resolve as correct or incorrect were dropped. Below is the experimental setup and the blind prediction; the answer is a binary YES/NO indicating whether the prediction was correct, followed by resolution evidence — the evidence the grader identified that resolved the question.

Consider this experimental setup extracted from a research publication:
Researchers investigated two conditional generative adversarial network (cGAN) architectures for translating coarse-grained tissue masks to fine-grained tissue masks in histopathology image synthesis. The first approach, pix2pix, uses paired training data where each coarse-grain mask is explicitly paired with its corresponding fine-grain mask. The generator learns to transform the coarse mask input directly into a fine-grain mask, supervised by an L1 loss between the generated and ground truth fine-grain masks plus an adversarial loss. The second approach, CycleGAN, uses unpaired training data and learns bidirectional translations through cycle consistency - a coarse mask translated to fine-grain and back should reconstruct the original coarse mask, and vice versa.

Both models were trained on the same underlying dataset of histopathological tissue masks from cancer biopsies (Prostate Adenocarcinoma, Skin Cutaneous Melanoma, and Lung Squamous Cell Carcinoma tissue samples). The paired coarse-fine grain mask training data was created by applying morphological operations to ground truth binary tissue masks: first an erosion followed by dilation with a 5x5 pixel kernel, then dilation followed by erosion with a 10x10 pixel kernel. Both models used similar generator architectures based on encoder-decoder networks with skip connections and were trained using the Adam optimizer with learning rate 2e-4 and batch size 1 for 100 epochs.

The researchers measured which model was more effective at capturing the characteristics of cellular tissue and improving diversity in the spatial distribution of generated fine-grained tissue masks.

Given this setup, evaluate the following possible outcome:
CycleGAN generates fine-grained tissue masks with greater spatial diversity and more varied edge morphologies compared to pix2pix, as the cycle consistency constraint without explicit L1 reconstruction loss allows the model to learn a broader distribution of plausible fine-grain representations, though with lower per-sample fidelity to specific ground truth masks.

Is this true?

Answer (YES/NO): NO